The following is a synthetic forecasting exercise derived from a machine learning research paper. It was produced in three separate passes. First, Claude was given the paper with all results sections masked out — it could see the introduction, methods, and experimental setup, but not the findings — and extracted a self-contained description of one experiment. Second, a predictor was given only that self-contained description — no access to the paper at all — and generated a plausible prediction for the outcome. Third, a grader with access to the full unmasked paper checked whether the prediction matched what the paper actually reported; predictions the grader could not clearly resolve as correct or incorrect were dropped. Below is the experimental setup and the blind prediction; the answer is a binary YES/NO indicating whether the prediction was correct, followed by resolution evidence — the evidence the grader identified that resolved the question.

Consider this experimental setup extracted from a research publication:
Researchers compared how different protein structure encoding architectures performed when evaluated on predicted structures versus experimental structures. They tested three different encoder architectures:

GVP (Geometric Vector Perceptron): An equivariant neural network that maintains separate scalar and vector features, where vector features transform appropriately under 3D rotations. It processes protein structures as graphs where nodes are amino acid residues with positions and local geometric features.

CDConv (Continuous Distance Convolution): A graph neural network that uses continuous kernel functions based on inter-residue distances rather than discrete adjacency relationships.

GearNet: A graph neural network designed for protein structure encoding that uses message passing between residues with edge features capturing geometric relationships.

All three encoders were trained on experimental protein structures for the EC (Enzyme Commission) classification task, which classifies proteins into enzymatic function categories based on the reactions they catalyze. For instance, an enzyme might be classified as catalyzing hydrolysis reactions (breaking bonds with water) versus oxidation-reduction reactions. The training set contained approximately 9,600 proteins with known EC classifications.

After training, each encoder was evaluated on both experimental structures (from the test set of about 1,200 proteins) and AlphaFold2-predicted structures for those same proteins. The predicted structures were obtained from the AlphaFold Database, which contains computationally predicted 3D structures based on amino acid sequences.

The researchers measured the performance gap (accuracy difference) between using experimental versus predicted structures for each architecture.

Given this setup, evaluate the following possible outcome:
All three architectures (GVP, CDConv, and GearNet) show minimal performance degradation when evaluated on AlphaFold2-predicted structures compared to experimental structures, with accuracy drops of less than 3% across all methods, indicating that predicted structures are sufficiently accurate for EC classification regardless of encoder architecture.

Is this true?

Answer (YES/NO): NO